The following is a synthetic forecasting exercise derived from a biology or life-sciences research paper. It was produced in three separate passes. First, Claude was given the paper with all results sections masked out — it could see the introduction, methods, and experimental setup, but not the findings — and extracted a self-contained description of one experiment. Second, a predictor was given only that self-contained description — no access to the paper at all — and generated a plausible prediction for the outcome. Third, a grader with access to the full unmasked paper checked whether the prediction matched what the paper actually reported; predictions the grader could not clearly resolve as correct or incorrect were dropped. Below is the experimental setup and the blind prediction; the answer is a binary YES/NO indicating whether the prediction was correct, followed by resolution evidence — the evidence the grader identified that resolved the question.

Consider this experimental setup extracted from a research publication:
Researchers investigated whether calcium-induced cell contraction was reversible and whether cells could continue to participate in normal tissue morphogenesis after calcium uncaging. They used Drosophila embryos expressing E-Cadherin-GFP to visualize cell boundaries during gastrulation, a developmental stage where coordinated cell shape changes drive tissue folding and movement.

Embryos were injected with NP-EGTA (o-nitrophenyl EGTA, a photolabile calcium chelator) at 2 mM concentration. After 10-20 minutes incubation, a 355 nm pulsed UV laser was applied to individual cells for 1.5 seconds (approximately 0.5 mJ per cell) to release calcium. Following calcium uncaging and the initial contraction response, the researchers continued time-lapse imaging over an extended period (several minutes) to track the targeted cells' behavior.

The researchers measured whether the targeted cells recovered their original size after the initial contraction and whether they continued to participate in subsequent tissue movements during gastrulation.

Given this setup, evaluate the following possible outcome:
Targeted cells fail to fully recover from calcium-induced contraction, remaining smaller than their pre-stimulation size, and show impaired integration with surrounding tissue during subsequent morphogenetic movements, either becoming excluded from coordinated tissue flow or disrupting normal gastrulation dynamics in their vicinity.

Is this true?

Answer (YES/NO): NO